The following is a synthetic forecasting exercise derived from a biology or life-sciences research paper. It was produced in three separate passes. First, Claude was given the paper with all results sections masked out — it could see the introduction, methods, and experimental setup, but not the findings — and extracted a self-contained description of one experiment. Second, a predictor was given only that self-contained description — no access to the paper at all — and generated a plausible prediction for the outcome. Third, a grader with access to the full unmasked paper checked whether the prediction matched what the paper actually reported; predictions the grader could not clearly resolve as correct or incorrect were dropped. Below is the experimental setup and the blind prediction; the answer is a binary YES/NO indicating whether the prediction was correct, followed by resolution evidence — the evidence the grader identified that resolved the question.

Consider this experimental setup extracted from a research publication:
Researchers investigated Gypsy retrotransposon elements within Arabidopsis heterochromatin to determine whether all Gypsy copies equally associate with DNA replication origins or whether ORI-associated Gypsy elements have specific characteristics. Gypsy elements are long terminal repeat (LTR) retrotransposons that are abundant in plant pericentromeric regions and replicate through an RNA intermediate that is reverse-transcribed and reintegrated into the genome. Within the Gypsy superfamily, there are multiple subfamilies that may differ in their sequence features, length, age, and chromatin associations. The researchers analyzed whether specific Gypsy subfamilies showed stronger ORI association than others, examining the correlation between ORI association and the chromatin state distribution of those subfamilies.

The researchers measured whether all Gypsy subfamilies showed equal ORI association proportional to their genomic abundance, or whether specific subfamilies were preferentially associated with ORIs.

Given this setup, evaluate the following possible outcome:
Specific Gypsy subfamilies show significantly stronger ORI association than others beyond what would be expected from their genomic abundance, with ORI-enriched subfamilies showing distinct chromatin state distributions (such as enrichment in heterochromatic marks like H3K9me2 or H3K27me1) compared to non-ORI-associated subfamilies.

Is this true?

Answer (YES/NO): NO